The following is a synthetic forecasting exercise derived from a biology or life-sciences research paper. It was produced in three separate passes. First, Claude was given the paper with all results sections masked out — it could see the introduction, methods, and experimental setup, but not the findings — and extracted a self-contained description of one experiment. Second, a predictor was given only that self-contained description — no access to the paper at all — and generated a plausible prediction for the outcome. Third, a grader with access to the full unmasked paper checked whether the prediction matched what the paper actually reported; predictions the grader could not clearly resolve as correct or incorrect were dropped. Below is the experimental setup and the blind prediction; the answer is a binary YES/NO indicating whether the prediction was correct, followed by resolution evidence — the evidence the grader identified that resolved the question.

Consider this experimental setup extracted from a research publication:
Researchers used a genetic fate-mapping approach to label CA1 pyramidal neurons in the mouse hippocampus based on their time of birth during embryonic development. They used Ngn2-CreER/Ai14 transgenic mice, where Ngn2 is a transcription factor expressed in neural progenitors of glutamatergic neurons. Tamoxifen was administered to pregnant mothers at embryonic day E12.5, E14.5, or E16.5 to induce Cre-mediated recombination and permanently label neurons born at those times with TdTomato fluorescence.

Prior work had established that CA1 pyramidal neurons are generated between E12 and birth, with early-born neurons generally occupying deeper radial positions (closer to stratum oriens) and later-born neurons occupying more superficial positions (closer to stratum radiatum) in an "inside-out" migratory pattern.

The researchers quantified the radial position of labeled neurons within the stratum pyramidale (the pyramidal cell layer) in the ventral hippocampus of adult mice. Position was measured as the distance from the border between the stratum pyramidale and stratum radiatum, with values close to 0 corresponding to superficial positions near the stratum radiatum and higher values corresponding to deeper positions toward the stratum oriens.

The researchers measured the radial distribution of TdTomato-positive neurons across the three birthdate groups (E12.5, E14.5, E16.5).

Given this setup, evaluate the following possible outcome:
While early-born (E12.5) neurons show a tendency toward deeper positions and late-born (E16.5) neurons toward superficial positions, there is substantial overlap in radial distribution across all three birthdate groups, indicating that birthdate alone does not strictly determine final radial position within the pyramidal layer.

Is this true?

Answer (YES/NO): NO